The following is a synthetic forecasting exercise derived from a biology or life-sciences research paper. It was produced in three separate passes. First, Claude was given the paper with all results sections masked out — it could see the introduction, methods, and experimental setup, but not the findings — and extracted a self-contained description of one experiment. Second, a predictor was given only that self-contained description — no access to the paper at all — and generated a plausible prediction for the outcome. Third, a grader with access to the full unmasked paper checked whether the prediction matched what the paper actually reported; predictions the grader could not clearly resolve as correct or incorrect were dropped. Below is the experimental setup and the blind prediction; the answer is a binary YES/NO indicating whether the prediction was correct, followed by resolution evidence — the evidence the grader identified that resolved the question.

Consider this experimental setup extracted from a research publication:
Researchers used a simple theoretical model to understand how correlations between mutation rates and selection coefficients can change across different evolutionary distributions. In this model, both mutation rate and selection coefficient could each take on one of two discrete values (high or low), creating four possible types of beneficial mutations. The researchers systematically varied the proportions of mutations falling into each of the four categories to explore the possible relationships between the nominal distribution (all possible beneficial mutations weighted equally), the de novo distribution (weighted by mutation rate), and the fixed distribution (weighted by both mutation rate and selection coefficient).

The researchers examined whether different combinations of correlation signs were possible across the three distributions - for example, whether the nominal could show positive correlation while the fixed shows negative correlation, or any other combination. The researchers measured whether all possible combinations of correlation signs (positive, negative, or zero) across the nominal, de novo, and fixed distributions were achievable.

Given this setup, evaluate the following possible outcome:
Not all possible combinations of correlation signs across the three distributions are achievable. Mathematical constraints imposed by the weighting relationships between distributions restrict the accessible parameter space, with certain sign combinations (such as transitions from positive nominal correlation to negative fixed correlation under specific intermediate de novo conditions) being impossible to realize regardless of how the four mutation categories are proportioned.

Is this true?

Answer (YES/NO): YES